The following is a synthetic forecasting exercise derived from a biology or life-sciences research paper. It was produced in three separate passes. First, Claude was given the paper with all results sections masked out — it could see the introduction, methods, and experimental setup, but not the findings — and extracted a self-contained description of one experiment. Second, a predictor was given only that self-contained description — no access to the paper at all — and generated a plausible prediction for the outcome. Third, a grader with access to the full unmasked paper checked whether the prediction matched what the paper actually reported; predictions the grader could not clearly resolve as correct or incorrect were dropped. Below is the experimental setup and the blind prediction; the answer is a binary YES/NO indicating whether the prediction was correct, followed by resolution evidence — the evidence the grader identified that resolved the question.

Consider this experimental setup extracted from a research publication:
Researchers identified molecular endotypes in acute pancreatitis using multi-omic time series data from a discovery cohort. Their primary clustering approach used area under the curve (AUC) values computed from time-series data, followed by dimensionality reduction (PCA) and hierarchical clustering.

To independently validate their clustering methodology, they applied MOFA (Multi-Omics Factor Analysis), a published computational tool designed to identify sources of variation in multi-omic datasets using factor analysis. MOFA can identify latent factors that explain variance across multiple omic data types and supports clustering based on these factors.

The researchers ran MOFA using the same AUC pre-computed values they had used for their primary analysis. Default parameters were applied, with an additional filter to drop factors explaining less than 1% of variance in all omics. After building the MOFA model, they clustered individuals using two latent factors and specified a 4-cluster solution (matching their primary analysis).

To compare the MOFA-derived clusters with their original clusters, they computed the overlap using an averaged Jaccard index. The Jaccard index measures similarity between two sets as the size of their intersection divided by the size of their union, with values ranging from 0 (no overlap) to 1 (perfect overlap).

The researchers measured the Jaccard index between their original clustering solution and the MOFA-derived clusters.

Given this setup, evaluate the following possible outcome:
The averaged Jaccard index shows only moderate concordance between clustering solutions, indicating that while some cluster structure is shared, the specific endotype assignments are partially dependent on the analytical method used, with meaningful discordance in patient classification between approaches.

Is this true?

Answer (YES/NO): NO